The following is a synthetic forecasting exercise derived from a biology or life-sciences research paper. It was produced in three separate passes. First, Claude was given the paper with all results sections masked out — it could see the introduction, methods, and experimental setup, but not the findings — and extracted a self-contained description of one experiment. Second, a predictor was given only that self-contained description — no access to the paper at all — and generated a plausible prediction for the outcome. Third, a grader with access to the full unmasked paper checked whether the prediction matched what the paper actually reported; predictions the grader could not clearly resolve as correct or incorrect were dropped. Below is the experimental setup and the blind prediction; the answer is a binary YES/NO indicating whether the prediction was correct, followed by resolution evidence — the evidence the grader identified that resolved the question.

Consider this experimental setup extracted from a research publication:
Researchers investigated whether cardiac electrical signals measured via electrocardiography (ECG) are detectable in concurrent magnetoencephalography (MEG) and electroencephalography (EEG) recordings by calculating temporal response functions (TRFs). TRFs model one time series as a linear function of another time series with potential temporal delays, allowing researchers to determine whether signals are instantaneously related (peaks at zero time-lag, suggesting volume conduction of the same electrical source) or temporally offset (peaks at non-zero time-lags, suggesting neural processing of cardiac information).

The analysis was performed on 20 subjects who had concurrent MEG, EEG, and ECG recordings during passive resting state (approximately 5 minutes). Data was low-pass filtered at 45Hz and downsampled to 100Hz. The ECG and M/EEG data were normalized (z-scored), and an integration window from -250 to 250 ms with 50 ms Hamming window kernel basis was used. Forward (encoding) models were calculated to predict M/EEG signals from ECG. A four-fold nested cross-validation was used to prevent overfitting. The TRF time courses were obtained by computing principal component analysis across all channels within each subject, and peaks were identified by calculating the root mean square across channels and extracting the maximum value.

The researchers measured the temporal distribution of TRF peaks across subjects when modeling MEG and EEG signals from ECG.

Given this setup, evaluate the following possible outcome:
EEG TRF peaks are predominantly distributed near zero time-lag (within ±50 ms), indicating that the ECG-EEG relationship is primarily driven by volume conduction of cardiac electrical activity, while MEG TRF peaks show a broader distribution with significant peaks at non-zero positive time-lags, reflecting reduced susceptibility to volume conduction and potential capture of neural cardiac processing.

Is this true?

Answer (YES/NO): NO